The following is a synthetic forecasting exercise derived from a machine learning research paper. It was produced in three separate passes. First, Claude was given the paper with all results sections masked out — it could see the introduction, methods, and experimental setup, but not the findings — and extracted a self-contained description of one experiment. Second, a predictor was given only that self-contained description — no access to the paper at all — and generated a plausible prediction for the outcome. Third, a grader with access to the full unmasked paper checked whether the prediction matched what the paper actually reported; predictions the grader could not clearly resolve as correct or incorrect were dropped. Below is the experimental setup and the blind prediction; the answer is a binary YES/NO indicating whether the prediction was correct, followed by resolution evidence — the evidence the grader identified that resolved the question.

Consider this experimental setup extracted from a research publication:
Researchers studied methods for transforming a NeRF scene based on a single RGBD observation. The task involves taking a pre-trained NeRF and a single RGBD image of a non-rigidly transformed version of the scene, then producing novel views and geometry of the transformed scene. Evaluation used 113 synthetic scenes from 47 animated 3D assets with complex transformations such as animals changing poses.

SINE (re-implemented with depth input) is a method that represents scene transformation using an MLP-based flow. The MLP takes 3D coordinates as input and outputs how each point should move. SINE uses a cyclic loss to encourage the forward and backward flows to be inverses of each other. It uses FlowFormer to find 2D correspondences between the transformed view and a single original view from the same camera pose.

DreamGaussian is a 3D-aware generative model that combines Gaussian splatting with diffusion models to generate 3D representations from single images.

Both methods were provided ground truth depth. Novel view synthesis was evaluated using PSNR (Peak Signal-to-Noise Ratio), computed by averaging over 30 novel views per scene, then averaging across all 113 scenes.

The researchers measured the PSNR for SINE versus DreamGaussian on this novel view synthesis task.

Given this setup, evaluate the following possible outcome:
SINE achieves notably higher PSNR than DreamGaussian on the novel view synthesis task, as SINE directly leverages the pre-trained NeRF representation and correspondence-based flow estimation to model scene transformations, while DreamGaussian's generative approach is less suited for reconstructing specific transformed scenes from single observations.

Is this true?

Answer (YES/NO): YES